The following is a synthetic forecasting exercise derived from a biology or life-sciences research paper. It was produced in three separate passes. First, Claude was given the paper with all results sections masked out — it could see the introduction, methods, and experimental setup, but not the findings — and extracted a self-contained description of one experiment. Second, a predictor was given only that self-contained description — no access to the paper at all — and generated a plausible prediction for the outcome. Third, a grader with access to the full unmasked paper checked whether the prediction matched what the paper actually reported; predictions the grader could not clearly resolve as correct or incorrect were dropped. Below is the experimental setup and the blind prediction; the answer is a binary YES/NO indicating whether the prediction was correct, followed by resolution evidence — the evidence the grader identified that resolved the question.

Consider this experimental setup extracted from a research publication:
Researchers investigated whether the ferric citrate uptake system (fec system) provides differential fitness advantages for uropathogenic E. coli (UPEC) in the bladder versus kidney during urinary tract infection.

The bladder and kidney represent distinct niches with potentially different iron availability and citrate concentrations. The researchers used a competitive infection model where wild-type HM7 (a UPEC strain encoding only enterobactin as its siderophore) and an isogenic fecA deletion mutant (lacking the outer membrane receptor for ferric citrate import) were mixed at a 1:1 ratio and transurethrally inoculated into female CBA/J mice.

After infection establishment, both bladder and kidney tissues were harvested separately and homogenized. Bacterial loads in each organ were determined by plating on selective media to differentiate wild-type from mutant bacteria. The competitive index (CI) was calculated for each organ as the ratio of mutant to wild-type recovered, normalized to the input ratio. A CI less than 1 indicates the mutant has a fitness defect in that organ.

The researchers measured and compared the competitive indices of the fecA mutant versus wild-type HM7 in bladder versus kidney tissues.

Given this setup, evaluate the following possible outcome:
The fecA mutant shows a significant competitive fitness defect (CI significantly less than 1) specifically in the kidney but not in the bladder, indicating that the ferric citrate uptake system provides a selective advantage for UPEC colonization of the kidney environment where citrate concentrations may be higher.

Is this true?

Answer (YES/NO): NO